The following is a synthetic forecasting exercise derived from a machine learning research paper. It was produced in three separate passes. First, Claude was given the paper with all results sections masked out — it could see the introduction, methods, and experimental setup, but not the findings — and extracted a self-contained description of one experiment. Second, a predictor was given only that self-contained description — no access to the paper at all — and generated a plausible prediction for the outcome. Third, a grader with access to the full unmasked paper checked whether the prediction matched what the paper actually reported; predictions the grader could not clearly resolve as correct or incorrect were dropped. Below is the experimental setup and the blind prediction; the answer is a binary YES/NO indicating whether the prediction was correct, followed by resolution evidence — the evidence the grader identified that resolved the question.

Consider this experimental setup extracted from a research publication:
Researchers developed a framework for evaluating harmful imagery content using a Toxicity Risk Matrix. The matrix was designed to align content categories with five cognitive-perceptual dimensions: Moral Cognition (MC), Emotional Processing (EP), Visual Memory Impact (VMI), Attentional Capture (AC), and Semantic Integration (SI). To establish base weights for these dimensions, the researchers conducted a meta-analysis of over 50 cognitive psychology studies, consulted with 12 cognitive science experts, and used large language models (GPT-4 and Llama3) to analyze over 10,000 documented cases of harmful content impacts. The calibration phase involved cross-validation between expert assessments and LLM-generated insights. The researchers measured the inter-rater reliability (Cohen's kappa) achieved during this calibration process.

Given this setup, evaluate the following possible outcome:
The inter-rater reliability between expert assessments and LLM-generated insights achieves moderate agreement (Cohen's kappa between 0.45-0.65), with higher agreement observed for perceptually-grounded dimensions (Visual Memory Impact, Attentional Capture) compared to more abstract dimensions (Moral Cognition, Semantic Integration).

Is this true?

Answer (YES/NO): NO